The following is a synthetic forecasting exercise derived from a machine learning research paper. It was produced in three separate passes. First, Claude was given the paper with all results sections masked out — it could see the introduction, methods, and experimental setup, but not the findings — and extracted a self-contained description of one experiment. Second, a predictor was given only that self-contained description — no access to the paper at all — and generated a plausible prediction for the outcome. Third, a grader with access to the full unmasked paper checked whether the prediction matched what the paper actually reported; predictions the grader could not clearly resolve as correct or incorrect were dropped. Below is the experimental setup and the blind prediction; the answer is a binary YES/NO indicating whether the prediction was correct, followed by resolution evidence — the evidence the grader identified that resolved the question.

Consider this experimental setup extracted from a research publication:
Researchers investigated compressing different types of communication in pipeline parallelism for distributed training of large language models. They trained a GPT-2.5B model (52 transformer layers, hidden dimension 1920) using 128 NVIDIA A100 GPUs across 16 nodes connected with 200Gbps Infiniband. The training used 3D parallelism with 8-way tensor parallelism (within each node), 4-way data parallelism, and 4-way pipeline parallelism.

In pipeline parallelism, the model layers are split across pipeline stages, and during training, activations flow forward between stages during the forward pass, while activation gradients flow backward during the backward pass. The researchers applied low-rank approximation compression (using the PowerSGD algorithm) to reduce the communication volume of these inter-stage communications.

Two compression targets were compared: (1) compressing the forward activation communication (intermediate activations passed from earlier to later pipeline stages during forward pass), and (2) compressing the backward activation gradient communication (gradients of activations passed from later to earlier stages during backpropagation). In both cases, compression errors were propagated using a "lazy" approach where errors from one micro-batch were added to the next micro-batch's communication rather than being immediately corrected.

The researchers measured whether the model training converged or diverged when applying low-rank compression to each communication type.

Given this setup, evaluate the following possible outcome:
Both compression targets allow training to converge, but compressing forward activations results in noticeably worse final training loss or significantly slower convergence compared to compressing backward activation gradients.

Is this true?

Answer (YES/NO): NO